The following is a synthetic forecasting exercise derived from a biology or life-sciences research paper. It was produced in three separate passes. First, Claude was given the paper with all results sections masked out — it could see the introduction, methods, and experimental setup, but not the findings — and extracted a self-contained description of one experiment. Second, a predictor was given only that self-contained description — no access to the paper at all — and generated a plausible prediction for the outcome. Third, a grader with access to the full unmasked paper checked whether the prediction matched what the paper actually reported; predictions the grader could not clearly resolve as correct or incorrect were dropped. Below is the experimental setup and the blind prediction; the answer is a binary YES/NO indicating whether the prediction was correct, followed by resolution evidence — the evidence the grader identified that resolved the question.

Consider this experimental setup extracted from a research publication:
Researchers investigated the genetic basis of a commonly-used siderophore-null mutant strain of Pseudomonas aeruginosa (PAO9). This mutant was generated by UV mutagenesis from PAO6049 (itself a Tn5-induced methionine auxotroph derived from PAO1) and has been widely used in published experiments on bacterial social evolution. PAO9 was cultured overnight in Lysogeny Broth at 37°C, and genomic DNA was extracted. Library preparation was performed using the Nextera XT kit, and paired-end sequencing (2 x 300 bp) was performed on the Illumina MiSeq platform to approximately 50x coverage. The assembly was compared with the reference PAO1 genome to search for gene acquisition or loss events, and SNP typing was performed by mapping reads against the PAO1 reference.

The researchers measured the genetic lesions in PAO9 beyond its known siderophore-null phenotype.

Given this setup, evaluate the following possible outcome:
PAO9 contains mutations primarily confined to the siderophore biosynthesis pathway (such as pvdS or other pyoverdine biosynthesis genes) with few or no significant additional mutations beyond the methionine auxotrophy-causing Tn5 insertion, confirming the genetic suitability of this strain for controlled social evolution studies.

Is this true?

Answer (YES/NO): NO